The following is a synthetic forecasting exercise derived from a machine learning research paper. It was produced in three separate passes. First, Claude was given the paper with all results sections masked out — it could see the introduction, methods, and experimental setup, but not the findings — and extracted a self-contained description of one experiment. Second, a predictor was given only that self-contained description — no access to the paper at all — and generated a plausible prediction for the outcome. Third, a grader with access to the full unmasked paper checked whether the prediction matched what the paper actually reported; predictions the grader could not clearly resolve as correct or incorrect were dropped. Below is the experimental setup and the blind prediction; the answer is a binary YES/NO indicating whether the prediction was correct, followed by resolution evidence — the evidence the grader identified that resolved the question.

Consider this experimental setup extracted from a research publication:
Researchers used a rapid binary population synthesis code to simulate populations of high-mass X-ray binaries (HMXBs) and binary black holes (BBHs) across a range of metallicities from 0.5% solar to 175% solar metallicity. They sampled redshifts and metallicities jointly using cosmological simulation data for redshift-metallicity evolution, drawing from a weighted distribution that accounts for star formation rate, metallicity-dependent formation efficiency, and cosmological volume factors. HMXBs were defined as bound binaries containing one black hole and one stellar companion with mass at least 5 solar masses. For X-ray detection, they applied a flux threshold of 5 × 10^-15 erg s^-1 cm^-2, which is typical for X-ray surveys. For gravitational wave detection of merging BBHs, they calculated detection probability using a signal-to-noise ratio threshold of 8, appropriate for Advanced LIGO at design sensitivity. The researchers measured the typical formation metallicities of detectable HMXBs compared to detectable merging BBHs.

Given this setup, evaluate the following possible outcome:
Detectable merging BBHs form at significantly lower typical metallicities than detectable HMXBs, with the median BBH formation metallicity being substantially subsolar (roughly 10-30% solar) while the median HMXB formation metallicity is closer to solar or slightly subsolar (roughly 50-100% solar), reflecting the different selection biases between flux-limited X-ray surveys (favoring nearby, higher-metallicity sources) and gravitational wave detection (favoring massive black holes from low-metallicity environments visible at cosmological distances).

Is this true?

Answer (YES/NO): NO